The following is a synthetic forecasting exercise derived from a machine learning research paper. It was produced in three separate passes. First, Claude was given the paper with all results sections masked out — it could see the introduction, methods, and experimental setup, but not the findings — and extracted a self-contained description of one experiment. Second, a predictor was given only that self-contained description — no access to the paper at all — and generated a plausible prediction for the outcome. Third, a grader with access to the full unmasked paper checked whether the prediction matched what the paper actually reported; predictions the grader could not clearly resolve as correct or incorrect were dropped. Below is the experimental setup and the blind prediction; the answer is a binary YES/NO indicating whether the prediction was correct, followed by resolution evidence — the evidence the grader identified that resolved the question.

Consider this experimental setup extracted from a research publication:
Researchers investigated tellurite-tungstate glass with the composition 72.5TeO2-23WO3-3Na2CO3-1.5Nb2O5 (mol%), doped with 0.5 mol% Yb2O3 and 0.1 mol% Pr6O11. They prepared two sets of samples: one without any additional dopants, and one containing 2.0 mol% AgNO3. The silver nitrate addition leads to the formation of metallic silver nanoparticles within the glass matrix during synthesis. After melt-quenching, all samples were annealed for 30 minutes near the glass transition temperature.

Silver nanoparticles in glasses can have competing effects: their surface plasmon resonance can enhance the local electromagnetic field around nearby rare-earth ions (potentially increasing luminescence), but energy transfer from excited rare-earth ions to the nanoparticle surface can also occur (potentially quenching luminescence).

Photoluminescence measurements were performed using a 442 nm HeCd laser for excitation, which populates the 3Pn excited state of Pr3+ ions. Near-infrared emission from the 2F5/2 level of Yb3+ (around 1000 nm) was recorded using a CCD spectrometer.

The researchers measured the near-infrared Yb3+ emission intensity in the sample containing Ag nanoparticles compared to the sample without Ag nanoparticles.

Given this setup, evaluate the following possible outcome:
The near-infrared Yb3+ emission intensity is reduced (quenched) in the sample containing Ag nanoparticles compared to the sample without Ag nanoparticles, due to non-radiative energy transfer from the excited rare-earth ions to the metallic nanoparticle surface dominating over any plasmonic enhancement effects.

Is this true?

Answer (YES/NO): YES